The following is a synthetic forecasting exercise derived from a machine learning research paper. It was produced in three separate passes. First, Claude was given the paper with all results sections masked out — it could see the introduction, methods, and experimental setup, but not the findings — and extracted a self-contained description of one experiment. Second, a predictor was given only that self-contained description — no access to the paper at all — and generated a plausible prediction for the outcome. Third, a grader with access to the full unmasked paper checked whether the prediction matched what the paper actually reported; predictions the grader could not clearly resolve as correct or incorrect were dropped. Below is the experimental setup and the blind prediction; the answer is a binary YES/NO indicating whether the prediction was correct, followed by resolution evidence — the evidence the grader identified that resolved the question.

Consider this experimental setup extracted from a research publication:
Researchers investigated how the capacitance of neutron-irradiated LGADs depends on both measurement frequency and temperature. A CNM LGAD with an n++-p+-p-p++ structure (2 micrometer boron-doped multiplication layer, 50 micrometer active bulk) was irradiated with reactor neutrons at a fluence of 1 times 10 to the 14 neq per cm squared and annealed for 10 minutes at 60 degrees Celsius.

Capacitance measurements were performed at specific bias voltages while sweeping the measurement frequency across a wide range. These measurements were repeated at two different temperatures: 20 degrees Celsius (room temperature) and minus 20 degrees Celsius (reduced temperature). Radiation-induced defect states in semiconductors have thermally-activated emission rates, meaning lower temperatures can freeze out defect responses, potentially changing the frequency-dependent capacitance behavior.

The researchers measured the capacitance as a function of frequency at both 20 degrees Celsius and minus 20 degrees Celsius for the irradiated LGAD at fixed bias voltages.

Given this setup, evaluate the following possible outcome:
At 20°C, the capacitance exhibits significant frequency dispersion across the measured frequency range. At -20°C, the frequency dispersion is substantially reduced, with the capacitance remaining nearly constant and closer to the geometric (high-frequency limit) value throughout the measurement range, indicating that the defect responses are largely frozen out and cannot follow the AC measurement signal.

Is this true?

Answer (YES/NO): NO